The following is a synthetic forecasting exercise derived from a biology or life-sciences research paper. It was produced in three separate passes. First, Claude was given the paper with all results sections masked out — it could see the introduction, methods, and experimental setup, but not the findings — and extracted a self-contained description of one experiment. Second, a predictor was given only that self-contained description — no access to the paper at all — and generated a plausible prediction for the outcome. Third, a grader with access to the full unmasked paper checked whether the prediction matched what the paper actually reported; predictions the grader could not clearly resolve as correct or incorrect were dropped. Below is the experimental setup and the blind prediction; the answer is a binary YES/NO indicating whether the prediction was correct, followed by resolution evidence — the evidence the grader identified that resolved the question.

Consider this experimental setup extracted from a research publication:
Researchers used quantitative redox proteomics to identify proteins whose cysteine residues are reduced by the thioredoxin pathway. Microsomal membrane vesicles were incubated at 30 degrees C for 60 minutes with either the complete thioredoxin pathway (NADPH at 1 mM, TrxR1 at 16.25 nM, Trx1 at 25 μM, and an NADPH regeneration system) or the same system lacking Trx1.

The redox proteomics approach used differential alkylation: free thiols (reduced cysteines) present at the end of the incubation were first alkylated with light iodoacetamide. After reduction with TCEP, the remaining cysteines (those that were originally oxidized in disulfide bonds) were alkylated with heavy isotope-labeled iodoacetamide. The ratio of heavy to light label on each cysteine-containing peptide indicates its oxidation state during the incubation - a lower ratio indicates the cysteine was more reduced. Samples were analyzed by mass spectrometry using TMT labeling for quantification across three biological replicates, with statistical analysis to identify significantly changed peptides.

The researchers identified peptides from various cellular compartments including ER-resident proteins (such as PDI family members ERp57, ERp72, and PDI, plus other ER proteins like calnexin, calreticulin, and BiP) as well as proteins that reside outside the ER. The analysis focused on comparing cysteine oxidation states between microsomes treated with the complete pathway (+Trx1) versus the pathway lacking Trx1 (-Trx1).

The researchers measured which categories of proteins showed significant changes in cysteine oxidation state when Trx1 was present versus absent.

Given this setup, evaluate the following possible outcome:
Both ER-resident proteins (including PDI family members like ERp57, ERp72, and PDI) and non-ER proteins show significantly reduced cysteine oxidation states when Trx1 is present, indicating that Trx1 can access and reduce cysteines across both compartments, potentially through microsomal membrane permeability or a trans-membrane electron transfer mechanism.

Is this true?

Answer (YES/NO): YES